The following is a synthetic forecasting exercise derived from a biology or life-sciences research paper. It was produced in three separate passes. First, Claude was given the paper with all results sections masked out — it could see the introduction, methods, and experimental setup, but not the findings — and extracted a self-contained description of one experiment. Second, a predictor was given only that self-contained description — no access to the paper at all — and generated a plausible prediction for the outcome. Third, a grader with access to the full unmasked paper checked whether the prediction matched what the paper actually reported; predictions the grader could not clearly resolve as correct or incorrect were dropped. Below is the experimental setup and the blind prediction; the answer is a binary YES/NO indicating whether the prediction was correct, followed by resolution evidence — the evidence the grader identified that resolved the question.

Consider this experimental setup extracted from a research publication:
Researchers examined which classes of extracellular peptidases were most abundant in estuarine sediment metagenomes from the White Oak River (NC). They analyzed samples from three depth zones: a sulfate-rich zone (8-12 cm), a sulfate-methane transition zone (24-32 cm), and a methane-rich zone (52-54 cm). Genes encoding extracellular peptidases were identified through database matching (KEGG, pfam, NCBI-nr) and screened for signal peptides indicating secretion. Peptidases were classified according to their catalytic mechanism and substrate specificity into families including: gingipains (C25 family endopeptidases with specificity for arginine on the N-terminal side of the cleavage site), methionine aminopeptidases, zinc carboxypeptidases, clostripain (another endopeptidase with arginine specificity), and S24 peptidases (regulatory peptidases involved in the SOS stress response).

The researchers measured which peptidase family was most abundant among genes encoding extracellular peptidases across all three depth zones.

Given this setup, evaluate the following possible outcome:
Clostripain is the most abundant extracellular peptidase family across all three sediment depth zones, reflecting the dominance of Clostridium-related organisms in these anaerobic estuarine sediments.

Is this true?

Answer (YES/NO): NO